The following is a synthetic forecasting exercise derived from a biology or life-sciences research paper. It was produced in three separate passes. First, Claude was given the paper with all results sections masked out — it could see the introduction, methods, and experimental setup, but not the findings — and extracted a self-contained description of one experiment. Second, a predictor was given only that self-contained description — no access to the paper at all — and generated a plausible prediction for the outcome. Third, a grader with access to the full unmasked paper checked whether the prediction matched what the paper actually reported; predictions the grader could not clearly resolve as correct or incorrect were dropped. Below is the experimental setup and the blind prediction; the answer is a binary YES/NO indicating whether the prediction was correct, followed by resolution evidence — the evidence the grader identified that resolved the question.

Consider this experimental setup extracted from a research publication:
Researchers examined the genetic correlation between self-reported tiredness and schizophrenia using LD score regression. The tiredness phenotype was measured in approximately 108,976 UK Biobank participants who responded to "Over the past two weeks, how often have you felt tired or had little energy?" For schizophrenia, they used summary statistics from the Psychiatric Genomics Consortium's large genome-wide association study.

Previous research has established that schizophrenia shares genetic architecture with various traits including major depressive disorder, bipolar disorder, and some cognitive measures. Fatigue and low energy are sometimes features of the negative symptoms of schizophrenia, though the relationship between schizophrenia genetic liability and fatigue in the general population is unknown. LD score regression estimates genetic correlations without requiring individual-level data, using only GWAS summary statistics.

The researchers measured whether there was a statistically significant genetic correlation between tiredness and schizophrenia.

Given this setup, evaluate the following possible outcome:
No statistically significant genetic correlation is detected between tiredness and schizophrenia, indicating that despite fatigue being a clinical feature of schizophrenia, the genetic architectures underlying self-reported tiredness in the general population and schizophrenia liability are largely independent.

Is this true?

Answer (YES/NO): NO